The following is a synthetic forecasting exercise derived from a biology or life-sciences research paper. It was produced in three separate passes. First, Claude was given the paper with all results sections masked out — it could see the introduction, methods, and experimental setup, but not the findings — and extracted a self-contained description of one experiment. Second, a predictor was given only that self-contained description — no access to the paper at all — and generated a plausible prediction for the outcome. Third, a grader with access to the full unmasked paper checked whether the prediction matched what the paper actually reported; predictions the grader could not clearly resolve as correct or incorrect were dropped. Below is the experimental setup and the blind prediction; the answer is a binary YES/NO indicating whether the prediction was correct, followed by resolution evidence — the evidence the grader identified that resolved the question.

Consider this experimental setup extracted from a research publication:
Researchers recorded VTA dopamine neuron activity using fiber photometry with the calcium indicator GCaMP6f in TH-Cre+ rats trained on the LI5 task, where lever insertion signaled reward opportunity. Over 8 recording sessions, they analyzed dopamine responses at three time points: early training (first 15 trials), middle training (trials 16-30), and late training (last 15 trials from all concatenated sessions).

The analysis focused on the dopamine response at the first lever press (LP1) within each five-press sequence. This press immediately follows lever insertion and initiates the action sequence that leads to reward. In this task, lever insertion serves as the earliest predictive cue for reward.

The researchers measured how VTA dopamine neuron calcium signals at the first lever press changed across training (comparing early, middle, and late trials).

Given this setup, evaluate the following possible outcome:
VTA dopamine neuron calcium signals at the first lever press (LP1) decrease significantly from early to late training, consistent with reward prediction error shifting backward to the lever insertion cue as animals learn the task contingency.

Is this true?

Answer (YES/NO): YES